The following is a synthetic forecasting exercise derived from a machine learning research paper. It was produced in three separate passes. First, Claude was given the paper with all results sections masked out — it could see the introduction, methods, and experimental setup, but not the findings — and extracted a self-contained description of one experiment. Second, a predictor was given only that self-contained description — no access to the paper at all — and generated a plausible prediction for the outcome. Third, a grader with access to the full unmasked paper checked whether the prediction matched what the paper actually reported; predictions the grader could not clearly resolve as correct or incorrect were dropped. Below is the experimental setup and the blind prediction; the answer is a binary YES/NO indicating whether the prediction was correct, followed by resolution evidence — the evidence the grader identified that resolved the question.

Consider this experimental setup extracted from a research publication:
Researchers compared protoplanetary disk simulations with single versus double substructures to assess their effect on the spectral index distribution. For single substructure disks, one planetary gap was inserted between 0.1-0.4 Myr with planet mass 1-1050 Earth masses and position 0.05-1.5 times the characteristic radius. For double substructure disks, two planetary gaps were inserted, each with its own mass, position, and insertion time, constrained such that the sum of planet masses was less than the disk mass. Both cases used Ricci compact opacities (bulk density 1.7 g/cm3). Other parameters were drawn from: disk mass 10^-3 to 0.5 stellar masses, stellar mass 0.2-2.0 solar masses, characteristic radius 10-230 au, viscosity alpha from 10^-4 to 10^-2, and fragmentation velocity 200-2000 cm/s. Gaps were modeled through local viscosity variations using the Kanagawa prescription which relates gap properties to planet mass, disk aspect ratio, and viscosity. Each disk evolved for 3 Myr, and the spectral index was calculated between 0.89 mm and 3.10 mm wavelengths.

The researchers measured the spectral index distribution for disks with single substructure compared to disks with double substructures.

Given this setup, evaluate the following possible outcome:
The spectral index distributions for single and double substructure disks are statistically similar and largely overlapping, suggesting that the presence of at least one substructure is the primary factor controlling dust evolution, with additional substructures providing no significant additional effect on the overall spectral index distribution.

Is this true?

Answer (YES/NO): YES